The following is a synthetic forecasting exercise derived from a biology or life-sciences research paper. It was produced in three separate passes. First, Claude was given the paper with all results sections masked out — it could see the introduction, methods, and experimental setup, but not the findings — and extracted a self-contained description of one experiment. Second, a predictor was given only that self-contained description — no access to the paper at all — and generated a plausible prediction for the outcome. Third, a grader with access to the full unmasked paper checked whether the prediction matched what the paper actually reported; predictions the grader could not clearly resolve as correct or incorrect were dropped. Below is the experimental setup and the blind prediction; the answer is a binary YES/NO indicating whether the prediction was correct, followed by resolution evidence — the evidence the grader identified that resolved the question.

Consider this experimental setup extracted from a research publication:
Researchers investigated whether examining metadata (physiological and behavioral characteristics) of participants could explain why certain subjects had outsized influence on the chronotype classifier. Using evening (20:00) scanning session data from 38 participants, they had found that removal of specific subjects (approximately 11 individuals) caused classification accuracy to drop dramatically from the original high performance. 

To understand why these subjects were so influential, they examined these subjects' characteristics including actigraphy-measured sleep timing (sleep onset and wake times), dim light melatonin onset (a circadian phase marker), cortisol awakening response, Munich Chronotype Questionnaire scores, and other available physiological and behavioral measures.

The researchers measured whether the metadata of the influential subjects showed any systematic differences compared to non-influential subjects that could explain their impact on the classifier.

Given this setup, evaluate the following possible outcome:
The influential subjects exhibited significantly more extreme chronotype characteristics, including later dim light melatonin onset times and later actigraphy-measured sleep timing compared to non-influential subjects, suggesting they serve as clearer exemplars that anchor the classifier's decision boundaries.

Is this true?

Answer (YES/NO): NO